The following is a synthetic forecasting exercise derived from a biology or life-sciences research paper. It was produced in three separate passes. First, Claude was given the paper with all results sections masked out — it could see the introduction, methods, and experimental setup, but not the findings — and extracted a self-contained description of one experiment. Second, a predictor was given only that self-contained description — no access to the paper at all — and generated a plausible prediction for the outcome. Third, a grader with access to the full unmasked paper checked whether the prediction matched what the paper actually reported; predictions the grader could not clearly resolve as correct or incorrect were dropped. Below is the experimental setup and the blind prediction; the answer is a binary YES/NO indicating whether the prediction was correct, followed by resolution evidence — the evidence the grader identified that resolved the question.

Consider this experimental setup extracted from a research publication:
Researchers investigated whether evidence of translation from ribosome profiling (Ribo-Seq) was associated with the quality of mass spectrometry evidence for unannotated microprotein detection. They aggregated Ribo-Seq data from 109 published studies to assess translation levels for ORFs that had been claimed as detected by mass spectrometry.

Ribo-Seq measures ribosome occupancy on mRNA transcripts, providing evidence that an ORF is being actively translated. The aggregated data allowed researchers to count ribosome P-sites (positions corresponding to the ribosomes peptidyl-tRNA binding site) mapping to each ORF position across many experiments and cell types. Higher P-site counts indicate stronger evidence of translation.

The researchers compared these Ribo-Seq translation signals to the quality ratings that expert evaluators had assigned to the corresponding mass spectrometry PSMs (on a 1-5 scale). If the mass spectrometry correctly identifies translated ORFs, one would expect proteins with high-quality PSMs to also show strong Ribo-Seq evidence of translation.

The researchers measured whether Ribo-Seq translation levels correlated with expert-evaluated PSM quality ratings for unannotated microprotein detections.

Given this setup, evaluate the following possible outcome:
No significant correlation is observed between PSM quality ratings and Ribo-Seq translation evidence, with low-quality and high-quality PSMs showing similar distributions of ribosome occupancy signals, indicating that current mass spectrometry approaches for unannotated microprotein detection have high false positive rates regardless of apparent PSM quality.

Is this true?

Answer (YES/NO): NO